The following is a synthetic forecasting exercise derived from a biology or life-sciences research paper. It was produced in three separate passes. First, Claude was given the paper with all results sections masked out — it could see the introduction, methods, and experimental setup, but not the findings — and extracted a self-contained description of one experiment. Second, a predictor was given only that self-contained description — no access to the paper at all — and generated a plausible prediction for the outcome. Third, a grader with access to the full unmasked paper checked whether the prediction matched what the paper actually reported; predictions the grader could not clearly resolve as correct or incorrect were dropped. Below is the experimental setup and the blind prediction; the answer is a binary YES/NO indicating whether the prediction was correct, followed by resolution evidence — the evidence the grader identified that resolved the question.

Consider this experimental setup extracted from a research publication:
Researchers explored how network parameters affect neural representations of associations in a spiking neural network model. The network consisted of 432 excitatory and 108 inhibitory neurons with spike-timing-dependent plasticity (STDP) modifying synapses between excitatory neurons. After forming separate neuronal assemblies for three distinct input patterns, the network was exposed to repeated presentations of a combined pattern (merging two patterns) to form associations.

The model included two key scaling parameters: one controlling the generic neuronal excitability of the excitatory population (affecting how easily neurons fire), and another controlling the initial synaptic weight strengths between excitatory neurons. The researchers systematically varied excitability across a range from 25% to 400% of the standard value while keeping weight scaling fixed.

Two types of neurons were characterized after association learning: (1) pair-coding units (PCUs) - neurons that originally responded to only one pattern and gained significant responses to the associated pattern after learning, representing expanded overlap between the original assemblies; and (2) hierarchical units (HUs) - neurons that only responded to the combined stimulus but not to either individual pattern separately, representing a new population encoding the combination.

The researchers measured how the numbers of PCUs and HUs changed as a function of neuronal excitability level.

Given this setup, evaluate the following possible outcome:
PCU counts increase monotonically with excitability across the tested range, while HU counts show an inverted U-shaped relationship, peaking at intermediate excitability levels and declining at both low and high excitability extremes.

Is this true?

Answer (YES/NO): NO